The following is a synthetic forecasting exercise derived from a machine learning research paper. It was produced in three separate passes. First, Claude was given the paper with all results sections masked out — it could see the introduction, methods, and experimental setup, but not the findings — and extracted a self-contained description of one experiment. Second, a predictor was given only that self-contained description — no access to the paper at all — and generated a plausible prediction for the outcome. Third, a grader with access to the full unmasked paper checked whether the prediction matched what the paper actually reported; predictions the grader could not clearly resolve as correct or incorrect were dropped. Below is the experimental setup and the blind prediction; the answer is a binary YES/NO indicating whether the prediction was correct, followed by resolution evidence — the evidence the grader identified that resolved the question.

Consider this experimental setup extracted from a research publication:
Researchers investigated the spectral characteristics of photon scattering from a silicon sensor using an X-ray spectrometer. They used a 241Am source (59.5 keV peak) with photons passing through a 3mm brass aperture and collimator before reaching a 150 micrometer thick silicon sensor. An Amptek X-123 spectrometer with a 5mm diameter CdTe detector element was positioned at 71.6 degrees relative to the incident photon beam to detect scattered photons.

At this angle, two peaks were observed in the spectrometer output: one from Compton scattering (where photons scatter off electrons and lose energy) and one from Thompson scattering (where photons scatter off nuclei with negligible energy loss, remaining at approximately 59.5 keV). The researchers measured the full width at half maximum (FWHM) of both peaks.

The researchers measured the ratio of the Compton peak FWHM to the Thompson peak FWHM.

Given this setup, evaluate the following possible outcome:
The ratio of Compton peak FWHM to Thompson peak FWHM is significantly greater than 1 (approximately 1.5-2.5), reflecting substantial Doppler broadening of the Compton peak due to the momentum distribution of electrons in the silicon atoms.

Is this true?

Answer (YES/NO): YES